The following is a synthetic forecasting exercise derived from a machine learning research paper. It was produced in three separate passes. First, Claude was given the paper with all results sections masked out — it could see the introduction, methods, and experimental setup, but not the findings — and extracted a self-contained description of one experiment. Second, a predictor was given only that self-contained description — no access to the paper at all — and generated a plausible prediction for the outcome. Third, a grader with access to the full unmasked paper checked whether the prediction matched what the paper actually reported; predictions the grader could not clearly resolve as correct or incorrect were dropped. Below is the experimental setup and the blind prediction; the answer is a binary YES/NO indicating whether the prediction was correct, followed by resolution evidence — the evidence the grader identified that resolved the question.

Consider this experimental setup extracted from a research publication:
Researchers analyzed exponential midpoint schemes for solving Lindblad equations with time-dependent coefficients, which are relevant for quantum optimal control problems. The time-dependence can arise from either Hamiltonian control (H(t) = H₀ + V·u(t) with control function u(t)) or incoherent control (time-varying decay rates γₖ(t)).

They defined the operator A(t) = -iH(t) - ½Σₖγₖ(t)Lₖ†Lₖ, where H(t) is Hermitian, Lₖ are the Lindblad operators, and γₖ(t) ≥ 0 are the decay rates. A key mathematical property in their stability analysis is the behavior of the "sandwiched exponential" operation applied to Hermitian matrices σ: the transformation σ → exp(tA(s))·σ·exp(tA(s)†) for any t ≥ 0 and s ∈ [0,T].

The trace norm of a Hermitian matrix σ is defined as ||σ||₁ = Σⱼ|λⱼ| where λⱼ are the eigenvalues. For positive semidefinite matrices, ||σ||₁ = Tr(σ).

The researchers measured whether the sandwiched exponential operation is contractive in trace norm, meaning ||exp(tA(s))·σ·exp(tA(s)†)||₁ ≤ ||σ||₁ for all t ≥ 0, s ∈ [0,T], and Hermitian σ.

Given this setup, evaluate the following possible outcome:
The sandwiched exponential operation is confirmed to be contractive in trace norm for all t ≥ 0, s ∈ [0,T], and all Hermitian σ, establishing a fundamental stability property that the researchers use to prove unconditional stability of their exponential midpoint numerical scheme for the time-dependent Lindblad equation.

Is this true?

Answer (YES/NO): YES